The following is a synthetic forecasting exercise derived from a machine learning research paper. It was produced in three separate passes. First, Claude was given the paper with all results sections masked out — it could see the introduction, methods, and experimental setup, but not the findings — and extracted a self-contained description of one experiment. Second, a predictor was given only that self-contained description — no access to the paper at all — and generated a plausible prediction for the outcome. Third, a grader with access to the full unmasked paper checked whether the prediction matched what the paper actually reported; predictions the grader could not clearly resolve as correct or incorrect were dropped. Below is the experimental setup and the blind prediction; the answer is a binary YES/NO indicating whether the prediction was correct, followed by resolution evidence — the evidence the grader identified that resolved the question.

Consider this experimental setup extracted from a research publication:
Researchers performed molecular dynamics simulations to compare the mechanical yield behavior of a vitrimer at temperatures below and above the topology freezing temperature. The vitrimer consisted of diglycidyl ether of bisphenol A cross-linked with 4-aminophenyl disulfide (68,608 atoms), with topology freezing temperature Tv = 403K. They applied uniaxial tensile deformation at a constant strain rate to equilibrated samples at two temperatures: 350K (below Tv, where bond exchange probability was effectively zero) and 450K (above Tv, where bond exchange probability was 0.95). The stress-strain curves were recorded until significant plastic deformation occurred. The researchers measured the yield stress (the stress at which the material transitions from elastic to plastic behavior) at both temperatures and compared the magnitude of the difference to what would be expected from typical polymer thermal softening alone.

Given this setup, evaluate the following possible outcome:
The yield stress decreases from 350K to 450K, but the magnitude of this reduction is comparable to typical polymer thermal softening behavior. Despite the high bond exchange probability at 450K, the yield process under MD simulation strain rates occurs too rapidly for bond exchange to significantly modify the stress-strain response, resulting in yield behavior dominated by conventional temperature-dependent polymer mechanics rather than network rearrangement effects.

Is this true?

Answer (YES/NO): NO